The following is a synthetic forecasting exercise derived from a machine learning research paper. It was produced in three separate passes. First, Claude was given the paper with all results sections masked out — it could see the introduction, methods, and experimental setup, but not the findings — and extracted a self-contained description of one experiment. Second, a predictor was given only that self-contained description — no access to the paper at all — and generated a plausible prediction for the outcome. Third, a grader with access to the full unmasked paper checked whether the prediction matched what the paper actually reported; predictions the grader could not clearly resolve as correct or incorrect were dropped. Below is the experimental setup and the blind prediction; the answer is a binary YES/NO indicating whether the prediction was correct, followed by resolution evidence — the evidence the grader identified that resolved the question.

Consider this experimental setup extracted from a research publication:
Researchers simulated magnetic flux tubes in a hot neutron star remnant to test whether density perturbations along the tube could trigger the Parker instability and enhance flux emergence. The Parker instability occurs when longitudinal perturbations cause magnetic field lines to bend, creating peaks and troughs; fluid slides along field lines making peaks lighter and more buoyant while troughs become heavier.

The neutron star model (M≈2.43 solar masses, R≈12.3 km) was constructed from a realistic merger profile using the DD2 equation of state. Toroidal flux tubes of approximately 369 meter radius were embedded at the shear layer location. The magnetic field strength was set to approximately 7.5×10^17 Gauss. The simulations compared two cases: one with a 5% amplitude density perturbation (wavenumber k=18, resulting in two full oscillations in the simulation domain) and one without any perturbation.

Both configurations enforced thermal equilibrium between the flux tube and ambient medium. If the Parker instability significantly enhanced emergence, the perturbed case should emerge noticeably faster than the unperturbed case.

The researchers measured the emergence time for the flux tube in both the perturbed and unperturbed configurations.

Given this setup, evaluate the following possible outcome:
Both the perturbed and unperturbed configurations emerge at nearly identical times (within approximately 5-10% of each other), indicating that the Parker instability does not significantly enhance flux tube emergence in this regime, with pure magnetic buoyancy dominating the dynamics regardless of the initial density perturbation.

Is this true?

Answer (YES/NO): YES